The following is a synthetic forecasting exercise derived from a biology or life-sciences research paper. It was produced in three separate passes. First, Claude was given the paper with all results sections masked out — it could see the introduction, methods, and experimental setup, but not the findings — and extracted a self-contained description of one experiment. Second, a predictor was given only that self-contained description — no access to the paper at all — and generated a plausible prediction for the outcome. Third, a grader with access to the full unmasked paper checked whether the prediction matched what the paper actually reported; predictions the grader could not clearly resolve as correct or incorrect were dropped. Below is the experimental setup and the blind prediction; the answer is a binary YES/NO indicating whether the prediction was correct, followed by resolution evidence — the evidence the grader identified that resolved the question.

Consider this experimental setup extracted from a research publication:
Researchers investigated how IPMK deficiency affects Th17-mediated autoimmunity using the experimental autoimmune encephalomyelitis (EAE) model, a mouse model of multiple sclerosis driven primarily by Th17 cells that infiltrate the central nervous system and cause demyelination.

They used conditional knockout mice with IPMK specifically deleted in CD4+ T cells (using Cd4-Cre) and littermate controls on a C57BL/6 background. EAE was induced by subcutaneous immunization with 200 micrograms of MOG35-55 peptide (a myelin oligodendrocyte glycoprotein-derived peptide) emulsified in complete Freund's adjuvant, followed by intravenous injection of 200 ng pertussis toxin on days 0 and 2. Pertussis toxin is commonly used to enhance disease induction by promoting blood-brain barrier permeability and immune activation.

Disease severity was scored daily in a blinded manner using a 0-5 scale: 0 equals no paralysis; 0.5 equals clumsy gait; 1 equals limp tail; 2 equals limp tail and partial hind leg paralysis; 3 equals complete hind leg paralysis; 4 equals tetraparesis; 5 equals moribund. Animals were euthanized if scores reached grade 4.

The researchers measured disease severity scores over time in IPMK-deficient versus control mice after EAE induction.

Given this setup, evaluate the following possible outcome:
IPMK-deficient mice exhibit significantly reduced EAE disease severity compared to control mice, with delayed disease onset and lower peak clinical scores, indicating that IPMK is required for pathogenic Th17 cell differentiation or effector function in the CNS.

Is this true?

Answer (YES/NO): YES